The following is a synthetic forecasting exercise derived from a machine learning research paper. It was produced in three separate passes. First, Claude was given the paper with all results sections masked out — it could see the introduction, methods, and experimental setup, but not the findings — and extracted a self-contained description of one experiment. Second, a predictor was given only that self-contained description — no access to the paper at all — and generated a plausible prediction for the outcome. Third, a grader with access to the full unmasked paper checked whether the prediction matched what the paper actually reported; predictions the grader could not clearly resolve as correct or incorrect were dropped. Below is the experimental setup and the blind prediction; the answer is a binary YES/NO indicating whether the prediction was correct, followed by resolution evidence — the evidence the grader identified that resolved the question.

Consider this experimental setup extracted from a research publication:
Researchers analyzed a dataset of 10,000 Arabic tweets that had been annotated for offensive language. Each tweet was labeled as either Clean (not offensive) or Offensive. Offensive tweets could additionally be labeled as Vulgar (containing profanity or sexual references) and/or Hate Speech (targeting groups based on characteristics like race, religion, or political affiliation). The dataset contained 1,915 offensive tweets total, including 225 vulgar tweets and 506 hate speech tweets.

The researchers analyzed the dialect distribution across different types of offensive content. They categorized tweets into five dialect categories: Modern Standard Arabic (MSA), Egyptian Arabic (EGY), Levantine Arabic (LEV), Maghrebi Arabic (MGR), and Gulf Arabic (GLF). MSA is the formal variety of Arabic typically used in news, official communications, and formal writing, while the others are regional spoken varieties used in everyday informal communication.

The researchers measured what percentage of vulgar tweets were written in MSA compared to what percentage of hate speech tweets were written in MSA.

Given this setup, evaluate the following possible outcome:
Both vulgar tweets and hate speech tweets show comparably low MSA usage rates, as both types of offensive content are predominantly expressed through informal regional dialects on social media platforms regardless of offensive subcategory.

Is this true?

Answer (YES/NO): NO